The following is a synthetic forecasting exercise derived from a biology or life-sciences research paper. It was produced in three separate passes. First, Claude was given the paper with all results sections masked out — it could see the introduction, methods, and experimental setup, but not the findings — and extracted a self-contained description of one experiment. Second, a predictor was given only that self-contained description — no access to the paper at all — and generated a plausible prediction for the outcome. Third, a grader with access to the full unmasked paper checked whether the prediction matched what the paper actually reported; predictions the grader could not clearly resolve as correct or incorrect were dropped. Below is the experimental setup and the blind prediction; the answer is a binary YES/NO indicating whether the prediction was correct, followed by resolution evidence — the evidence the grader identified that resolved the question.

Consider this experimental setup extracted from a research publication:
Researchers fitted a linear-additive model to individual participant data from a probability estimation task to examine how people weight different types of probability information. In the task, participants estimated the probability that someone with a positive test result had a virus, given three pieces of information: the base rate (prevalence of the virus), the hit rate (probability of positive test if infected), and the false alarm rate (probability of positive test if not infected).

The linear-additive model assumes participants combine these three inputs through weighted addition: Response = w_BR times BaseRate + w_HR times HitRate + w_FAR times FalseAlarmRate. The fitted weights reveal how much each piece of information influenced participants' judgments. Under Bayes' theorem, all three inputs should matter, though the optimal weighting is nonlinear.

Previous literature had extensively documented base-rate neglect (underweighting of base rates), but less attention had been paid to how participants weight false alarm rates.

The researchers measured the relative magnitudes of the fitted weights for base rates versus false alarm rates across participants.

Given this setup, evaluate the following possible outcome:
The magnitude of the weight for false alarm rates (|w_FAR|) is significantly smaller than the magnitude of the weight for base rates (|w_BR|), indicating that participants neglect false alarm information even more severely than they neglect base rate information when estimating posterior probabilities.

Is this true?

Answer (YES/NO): YES